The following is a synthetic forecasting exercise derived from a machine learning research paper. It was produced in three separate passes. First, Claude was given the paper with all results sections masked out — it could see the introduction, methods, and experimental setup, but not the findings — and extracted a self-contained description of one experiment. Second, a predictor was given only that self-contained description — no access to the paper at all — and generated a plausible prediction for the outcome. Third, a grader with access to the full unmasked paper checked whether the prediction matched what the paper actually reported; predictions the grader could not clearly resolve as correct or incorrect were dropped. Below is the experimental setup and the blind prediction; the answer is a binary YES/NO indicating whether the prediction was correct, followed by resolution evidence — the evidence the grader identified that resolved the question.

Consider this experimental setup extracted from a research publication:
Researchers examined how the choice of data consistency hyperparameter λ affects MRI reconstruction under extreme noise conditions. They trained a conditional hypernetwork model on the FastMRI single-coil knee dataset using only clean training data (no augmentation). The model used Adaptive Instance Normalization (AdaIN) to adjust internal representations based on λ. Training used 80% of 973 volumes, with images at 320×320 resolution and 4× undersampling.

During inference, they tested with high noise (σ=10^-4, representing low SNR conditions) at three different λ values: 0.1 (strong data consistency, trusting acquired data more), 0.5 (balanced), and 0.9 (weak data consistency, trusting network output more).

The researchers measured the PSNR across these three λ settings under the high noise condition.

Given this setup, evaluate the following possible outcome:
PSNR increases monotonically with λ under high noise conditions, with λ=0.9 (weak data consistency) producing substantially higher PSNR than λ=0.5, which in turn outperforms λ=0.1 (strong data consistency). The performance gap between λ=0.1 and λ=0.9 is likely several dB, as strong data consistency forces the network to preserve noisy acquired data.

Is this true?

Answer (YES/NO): NO